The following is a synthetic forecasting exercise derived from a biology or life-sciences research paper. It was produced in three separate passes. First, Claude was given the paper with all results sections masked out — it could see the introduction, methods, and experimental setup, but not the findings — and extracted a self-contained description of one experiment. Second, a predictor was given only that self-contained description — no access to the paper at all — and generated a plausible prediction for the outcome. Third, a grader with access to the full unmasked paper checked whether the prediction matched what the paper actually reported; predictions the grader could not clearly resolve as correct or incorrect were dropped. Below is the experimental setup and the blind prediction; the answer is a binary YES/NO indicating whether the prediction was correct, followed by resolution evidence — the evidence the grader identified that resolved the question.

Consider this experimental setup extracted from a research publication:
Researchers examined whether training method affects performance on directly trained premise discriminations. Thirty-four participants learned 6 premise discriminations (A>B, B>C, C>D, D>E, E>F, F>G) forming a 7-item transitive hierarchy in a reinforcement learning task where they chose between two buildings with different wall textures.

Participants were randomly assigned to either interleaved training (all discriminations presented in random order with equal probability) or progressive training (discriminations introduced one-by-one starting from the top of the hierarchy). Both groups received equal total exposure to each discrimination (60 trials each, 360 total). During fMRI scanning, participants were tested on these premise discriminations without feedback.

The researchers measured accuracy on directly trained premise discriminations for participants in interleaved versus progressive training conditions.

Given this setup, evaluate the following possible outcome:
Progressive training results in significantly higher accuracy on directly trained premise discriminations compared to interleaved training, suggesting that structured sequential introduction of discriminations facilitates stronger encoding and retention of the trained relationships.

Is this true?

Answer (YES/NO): NO